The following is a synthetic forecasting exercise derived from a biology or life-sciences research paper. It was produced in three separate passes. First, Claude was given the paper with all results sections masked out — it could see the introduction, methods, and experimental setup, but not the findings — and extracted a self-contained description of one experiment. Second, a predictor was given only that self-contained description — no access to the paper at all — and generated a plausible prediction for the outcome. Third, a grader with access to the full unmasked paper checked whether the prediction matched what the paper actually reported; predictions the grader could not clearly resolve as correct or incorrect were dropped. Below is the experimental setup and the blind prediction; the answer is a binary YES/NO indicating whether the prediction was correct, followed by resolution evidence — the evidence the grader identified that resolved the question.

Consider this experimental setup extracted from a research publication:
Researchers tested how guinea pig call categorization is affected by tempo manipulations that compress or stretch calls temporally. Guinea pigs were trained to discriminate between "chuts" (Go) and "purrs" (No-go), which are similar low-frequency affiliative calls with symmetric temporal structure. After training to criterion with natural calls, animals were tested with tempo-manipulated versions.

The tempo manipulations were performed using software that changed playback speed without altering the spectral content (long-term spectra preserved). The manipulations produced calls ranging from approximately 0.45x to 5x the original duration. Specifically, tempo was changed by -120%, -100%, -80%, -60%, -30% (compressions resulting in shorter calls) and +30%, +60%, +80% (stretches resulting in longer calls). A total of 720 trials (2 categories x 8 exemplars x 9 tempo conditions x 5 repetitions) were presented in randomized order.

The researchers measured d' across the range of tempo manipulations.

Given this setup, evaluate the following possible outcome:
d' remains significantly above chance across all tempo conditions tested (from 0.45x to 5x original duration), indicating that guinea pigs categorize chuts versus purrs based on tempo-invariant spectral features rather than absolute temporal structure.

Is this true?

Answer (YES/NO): YES